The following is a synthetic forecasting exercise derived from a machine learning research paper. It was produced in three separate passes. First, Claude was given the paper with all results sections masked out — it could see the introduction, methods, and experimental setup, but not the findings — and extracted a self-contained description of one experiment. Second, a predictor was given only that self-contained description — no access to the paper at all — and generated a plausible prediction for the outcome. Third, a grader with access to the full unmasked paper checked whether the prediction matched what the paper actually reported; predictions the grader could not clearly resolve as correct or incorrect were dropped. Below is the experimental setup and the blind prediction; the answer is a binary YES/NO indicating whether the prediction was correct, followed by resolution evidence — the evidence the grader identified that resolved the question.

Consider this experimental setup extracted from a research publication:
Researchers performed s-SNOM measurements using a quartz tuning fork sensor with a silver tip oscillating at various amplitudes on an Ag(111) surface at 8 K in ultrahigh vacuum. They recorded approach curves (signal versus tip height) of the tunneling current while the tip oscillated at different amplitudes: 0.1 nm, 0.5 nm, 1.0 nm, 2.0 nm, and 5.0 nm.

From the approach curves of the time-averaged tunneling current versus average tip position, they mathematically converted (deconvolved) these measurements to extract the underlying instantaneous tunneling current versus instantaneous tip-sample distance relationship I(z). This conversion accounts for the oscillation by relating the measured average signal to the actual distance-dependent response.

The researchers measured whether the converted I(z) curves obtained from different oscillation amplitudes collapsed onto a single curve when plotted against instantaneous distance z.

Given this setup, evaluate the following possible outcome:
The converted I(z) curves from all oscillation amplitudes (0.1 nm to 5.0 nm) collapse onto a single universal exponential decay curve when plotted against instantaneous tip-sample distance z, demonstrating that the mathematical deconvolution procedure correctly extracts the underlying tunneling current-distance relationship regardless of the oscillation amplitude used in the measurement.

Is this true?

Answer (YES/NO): YES